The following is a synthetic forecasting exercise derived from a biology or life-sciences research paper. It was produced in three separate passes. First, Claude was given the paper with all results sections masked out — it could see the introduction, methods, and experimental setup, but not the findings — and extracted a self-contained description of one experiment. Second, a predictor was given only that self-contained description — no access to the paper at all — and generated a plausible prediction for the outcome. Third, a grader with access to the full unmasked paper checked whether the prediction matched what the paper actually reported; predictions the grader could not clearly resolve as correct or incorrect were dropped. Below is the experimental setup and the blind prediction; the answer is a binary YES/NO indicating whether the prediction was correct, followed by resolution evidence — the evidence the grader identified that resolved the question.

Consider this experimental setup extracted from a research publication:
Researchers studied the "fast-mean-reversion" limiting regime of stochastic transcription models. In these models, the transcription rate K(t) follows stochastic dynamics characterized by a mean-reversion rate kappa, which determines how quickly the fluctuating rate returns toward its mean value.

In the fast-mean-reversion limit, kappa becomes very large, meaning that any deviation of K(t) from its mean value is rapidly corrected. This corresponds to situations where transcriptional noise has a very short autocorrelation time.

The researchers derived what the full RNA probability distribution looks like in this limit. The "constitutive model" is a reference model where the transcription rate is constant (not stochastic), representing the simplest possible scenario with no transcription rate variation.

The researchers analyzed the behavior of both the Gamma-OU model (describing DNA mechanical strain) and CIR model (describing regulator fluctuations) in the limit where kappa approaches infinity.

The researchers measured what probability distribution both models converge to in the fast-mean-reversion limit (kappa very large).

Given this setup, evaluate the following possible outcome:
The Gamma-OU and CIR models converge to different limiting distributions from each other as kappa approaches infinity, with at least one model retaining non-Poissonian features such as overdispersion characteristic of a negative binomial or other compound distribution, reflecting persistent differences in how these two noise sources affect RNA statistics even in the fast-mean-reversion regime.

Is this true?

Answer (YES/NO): NO